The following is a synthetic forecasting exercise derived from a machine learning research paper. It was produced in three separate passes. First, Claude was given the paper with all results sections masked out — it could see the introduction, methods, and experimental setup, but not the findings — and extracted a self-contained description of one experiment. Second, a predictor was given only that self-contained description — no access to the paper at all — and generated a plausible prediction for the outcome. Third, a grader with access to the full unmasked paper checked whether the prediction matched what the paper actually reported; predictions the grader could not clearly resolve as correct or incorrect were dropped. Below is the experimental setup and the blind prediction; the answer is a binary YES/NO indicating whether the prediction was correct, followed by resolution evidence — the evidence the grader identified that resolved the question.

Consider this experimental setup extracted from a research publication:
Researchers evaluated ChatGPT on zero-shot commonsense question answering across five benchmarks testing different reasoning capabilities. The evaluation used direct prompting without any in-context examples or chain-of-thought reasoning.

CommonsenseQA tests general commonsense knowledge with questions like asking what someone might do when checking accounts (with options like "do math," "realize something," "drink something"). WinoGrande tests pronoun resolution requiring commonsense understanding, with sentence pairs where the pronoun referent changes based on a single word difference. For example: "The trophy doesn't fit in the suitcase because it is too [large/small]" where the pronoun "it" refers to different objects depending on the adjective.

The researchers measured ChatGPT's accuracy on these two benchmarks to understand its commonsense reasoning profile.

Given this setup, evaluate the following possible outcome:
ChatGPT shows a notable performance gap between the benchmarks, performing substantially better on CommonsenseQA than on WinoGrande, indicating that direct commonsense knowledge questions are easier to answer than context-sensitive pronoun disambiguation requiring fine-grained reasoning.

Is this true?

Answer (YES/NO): YES